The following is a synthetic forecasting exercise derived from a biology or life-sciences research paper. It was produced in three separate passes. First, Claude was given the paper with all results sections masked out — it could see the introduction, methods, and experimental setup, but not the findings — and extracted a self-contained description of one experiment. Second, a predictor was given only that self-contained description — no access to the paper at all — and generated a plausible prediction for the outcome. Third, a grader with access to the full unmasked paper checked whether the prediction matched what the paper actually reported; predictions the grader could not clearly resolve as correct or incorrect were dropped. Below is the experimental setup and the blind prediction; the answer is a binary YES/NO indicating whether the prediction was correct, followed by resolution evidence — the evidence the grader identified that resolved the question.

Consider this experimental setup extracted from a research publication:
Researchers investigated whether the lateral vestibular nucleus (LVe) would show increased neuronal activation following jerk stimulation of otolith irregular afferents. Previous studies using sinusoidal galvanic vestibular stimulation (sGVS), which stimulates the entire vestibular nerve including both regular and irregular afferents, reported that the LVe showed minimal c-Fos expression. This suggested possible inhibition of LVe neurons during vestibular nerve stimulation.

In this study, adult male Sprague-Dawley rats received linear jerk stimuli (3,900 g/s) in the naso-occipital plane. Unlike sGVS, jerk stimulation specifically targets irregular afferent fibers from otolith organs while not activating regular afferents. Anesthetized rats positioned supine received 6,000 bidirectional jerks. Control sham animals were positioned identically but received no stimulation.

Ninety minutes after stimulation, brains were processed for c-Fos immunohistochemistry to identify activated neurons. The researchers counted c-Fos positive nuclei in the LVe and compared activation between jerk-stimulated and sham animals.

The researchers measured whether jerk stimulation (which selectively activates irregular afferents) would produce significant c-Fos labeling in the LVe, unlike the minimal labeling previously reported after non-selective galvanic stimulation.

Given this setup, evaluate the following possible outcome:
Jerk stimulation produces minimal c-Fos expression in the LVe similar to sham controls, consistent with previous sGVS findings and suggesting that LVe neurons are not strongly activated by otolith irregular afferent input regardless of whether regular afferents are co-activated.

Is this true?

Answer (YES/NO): NO